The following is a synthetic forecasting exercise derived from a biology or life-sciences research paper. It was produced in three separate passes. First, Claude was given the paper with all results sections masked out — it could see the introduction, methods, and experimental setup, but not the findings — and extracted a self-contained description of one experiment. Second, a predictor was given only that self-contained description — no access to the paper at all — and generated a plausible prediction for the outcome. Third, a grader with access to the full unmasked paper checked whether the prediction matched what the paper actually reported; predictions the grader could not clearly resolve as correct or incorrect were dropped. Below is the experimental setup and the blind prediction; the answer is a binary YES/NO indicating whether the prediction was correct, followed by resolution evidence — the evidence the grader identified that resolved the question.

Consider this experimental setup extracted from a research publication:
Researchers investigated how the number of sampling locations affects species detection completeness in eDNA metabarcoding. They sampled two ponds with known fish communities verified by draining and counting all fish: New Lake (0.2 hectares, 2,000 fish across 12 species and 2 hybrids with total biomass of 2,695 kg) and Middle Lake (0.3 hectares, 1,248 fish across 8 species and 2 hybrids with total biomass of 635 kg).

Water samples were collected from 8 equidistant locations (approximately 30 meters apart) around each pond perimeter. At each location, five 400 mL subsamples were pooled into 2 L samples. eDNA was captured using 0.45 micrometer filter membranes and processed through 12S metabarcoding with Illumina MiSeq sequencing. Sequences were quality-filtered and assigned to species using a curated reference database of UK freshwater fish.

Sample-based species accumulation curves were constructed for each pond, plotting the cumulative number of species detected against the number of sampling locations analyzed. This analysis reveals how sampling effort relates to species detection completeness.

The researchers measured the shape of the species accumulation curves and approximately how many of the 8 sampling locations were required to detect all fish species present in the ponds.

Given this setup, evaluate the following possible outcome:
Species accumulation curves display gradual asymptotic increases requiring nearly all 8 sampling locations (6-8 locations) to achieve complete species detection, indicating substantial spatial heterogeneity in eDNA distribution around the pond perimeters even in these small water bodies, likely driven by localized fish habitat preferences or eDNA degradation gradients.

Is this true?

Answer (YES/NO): YES